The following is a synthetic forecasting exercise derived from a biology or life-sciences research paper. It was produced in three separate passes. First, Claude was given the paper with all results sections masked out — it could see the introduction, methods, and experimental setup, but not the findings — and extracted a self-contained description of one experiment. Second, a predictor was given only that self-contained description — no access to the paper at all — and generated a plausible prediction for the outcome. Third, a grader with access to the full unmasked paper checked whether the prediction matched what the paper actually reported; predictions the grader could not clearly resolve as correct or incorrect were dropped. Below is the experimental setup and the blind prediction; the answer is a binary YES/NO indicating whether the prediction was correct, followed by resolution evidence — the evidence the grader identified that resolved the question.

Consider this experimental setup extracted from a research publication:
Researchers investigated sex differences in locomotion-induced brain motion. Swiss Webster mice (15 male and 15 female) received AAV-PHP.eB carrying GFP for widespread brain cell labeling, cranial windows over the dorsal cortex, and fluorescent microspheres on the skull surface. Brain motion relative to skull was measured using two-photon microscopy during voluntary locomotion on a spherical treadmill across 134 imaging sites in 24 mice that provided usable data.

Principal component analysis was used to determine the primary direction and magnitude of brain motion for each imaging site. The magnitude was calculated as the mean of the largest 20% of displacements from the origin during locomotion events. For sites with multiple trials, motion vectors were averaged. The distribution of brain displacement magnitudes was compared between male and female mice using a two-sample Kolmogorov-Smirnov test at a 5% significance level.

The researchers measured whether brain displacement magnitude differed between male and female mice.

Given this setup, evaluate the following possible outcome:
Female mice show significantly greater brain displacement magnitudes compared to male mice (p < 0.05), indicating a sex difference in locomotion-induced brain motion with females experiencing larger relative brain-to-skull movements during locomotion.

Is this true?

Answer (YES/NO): NO